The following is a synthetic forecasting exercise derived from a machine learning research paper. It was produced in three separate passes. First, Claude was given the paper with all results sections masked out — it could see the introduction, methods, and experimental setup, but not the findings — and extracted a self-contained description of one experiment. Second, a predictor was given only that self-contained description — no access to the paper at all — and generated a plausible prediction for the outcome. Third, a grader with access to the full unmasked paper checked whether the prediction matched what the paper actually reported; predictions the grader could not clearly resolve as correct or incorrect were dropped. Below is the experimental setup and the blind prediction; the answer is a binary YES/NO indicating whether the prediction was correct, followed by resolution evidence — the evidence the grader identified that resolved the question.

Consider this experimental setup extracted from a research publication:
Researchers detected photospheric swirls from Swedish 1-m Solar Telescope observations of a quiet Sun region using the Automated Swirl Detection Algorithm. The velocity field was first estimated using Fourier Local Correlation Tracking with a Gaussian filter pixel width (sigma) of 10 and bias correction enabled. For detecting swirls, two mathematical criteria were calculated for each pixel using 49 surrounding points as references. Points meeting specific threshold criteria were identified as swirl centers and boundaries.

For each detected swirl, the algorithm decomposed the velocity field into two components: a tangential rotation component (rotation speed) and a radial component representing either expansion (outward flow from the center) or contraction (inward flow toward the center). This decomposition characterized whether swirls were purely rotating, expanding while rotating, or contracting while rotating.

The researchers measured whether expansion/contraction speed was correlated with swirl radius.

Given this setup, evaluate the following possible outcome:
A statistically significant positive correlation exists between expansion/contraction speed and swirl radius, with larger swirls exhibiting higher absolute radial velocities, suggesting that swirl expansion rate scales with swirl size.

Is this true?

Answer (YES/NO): YES